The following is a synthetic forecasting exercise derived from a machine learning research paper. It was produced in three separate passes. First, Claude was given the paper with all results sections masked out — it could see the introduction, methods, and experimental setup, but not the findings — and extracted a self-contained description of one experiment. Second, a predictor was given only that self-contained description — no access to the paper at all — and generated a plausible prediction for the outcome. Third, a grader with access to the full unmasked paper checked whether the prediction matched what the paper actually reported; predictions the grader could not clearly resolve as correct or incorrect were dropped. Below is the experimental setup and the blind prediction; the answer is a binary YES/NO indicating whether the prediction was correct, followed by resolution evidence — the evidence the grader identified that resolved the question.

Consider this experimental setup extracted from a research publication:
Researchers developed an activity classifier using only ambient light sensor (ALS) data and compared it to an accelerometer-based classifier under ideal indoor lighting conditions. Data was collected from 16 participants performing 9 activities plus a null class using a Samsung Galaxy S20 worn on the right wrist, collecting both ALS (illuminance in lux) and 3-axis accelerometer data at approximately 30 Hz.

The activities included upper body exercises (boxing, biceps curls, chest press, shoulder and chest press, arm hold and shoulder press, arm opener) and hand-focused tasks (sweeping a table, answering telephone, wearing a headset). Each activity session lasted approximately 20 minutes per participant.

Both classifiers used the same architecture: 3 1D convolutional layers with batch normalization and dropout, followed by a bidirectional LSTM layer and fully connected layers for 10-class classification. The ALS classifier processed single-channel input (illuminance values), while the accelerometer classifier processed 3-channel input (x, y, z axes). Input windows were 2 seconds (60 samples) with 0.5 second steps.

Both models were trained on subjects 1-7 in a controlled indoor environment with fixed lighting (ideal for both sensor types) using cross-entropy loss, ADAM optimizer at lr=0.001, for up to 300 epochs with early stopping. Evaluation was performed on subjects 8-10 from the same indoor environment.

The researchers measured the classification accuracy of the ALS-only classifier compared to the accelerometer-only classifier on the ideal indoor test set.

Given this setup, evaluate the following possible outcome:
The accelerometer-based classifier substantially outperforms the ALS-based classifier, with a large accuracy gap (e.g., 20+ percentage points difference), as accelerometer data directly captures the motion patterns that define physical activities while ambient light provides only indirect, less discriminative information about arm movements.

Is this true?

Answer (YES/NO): NO